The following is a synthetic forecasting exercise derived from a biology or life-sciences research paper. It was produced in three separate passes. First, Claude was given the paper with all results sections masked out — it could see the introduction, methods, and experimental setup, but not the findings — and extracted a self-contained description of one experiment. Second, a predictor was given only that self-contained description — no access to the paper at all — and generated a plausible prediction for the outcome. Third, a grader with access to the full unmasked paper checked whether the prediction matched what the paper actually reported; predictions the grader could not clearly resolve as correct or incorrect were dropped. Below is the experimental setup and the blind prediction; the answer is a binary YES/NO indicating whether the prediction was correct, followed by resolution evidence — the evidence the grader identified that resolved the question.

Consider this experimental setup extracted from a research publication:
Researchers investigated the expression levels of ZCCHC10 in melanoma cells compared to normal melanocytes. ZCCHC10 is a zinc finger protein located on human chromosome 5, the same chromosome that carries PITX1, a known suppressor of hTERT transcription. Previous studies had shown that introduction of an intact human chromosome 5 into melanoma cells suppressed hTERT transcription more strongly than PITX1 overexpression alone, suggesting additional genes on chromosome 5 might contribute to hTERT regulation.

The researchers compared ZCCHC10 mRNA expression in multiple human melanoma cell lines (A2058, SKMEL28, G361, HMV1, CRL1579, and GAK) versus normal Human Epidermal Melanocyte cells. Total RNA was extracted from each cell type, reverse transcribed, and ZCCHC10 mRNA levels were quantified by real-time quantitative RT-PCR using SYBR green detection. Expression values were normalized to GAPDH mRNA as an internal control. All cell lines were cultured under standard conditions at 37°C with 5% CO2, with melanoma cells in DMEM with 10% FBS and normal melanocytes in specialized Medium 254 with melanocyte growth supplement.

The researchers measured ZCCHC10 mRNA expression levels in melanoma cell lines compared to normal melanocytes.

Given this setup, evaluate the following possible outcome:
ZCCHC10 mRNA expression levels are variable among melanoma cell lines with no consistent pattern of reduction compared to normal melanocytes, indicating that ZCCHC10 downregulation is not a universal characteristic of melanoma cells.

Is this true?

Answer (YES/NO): NO